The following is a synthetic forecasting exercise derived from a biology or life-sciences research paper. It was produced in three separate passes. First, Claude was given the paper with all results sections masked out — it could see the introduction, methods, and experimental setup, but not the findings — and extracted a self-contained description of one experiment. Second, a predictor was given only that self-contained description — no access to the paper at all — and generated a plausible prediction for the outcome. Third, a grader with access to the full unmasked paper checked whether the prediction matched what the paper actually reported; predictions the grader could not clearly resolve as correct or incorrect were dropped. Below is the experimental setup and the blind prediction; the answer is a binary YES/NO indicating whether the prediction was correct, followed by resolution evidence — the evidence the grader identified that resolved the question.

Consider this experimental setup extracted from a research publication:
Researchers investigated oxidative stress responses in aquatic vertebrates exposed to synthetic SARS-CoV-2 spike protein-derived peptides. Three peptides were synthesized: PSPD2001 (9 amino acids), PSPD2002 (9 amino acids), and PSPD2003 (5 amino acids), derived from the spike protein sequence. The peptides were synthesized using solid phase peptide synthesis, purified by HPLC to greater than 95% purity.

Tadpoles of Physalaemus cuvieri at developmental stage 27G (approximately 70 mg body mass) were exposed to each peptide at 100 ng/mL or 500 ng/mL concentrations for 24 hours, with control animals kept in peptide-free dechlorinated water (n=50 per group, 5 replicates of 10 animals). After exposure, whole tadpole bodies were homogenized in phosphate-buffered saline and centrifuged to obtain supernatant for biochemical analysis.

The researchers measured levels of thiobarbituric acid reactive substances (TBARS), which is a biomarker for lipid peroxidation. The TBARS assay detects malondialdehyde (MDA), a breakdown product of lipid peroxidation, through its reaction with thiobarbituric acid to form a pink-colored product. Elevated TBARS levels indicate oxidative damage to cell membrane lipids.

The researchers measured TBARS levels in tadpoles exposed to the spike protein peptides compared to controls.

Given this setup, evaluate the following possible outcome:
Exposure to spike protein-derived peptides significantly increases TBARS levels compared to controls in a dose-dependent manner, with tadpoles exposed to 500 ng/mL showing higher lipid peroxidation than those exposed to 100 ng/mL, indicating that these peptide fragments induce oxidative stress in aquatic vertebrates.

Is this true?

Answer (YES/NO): NO